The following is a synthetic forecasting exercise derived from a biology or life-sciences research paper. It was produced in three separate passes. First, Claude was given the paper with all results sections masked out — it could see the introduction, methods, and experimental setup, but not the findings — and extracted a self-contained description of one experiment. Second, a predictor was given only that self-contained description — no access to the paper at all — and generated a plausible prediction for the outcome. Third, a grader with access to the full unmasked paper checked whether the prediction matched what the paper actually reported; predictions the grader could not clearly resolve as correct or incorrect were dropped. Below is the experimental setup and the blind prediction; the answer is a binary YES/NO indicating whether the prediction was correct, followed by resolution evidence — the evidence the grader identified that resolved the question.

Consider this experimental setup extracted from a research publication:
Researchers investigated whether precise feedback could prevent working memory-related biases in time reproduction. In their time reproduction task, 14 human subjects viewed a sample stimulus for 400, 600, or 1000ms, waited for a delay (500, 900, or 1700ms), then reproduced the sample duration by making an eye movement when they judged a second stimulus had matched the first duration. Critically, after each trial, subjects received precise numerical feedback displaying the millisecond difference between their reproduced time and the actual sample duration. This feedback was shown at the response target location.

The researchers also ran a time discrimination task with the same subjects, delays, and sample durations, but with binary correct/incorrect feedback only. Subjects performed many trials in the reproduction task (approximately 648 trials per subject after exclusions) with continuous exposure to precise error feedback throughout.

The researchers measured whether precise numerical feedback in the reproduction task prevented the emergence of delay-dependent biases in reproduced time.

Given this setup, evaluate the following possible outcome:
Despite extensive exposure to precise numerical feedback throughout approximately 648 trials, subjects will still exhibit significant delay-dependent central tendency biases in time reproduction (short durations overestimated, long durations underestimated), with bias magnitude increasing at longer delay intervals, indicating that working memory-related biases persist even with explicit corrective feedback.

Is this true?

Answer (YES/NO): NO